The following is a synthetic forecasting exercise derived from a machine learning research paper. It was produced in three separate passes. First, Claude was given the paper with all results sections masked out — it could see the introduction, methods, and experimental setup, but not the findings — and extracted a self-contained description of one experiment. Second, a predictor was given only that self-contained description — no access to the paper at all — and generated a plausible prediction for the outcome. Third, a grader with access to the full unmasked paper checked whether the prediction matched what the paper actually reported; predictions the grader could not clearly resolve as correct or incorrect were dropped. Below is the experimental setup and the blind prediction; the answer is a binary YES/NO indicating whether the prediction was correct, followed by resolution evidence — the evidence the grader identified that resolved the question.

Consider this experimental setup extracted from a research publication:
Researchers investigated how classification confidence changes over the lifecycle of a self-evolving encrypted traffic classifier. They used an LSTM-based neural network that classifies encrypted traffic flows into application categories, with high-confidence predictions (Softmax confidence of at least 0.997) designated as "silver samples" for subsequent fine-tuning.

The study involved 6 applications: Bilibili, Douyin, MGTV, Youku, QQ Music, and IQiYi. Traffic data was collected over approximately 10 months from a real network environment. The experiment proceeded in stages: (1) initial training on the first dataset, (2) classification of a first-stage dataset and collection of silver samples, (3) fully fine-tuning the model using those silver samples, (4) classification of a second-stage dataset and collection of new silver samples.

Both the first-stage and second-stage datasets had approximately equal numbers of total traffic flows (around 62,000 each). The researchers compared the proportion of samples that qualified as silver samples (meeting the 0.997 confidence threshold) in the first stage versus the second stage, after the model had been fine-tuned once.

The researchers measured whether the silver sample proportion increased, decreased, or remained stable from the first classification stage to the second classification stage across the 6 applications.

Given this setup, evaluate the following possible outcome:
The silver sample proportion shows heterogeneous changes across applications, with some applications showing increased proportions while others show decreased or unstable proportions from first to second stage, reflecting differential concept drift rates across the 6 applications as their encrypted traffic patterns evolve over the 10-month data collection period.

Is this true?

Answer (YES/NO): NO